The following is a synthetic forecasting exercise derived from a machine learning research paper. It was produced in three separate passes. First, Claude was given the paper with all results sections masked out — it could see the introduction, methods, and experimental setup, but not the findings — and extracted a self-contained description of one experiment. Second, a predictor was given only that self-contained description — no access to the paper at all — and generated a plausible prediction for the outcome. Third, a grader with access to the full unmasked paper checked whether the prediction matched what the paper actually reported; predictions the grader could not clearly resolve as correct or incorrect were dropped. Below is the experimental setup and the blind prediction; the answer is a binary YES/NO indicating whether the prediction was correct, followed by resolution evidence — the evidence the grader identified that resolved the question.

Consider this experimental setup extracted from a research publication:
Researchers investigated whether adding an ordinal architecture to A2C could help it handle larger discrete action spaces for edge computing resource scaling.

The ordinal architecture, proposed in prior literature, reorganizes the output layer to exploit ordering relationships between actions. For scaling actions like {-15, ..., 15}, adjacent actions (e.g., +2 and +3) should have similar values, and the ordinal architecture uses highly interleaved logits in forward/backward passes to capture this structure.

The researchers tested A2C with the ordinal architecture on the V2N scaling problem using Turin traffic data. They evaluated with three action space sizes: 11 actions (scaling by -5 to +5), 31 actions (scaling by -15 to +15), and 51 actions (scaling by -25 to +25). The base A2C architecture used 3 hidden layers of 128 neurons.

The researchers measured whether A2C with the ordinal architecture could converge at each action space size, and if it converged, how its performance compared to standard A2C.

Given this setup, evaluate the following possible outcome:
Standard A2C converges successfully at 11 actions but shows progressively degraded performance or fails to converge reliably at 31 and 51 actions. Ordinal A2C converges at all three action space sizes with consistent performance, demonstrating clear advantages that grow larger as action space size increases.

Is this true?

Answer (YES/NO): NO